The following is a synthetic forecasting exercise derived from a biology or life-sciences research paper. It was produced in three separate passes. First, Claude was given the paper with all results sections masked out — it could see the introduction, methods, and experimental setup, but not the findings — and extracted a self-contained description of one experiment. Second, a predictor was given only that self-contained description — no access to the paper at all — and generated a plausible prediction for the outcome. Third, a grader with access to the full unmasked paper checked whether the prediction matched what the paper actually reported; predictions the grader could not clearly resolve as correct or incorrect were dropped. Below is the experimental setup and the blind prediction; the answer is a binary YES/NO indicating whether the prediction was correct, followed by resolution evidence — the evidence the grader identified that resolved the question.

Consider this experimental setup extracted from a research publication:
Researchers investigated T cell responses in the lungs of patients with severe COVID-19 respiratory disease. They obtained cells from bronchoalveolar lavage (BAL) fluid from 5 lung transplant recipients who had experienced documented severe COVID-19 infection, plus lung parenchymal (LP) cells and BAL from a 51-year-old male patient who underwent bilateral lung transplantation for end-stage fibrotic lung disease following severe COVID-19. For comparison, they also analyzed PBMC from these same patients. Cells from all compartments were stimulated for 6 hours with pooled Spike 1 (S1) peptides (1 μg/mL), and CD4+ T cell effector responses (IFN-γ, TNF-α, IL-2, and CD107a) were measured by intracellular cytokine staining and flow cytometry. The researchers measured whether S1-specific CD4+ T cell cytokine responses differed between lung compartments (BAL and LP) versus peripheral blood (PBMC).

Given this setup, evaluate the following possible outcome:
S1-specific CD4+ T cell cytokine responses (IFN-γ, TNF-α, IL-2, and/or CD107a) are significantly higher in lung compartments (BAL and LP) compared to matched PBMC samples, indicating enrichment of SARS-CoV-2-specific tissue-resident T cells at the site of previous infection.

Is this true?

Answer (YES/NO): YES